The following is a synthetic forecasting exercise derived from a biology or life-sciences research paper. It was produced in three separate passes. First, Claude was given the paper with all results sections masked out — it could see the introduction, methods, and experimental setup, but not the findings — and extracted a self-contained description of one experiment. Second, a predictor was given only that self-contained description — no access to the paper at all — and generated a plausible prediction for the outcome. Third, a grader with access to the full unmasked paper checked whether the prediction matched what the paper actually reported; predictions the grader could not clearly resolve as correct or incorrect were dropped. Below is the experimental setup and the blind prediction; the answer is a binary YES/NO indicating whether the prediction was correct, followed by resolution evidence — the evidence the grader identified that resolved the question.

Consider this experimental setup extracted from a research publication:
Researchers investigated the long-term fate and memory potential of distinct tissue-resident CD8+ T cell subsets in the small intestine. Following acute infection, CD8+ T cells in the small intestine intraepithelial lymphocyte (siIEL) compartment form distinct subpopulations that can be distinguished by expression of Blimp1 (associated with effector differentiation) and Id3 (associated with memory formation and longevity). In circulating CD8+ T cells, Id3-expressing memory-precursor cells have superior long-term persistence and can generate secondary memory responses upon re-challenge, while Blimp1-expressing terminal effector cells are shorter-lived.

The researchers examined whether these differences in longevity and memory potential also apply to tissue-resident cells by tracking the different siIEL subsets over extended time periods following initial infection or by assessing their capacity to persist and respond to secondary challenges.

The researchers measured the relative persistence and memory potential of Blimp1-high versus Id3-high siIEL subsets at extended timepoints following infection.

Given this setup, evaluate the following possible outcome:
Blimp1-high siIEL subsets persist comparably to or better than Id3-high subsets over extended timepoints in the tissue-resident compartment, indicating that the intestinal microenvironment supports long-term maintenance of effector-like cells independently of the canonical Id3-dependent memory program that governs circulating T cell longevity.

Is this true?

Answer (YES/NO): NO